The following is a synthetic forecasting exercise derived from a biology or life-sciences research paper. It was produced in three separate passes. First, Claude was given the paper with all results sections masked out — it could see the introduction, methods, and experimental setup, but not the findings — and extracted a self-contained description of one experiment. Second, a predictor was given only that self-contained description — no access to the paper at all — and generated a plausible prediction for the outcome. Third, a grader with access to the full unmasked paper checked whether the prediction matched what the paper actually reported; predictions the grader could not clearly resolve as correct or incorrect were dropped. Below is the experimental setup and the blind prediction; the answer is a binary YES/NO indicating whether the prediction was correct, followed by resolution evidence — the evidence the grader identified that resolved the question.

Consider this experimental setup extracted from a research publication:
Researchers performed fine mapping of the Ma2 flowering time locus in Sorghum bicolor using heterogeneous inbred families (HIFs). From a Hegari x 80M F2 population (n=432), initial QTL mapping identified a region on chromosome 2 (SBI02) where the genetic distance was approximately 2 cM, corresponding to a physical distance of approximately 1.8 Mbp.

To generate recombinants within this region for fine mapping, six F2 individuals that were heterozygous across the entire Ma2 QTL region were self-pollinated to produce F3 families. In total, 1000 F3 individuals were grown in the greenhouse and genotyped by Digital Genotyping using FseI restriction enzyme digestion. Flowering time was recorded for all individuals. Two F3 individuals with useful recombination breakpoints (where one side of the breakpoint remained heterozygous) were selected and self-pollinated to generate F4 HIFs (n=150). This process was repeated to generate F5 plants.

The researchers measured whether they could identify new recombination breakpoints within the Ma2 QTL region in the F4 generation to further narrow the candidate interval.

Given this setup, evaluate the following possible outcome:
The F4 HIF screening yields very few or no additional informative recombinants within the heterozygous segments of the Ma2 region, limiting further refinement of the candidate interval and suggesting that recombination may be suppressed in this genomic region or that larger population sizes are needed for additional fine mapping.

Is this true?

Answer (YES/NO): YES